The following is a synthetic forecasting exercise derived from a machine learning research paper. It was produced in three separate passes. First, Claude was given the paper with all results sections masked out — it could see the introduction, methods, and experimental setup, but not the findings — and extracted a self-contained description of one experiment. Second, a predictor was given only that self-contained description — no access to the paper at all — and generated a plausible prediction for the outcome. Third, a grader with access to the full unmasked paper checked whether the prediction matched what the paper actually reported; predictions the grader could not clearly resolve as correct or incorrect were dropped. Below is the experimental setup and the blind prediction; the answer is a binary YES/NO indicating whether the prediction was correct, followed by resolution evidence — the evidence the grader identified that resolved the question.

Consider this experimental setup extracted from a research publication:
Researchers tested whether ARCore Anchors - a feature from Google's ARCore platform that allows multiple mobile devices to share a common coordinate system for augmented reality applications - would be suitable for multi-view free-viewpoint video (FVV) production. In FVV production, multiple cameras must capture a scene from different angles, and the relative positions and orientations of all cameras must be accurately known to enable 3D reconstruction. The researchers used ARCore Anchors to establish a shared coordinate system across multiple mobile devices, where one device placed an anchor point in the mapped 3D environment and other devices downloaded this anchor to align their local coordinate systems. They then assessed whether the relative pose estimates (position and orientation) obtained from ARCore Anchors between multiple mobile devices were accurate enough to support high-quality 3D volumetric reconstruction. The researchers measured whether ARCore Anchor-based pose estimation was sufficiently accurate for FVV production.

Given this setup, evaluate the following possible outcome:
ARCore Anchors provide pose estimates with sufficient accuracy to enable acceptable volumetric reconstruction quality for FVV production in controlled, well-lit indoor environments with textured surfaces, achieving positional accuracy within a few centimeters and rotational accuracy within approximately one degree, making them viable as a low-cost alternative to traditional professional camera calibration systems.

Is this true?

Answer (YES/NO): NO